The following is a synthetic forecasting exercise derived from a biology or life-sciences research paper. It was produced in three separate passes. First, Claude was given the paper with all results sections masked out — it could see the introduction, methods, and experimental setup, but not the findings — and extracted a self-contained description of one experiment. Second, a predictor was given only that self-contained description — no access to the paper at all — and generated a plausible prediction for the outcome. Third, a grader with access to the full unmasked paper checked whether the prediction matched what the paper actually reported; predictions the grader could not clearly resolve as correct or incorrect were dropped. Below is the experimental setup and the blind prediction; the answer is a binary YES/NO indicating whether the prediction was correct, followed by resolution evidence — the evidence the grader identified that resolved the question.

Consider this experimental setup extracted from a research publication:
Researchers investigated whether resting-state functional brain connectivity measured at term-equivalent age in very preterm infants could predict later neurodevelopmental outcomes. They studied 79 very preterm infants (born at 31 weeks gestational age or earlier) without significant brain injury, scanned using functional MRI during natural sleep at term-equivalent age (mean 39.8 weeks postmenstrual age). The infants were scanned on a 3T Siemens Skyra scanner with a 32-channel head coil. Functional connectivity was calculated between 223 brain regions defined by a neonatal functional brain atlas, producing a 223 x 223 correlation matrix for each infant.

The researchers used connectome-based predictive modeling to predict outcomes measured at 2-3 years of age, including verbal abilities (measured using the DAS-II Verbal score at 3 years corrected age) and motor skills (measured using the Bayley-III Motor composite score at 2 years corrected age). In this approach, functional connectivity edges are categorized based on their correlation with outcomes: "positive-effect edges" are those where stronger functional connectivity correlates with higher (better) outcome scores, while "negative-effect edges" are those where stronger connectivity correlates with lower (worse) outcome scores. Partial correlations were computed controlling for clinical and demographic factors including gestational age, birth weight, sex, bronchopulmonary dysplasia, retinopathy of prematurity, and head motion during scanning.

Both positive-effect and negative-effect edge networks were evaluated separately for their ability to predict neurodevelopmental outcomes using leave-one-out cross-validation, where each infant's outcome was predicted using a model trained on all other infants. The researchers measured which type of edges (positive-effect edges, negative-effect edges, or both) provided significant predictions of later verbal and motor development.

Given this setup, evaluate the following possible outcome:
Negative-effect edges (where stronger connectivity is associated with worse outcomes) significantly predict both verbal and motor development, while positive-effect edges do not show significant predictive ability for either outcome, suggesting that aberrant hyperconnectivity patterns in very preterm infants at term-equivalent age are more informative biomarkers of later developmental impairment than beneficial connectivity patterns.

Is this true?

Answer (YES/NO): NO